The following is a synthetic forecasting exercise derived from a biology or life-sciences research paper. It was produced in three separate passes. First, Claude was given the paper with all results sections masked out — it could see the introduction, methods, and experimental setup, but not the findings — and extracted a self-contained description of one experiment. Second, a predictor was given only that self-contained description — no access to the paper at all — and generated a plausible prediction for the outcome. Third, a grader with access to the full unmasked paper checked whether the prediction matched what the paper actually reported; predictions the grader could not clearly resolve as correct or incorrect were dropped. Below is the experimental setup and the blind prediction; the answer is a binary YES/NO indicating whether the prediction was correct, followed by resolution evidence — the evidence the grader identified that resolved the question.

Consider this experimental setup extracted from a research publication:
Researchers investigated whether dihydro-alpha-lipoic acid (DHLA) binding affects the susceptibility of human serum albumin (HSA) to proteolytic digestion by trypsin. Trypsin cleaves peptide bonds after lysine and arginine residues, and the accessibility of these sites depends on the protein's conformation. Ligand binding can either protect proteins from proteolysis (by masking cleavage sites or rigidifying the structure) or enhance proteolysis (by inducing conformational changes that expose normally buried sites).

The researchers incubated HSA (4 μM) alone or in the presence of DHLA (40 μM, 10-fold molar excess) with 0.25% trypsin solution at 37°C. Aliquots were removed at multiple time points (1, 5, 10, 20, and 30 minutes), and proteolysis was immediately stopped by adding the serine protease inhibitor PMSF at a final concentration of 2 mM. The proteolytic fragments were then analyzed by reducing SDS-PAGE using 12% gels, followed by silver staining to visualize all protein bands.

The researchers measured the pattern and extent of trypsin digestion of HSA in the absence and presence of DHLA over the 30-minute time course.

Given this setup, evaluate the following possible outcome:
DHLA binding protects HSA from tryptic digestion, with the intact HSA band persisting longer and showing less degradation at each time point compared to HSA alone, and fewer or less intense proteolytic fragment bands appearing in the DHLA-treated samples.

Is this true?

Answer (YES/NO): NO